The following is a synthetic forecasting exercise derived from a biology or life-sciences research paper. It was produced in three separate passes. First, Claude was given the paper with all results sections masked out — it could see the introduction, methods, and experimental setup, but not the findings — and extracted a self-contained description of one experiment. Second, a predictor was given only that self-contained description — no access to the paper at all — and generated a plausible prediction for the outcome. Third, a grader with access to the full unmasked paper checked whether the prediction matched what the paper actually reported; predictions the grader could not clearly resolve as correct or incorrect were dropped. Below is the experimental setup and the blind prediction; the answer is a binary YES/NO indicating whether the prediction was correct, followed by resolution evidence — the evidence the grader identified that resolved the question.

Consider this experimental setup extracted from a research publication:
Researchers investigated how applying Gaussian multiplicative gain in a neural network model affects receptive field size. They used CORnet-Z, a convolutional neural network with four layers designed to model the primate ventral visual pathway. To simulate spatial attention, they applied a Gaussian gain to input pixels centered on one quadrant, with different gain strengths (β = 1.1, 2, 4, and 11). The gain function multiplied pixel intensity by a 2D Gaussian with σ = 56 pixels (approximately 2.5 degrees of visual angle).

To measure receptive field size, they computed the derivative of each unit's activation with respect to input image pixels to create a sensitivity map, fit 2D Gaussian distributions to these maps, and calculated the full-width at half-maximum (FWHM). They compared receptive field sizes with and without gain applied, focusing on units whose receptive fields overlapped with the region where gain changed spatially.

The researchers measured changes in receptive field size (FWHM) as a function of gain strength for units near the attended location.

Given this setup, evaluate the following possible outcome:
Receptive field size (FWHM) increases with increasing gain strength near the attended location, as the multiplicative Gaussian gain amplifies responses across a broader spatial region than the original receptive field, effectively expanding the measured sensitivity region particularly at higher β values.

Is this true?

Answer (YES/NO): NO